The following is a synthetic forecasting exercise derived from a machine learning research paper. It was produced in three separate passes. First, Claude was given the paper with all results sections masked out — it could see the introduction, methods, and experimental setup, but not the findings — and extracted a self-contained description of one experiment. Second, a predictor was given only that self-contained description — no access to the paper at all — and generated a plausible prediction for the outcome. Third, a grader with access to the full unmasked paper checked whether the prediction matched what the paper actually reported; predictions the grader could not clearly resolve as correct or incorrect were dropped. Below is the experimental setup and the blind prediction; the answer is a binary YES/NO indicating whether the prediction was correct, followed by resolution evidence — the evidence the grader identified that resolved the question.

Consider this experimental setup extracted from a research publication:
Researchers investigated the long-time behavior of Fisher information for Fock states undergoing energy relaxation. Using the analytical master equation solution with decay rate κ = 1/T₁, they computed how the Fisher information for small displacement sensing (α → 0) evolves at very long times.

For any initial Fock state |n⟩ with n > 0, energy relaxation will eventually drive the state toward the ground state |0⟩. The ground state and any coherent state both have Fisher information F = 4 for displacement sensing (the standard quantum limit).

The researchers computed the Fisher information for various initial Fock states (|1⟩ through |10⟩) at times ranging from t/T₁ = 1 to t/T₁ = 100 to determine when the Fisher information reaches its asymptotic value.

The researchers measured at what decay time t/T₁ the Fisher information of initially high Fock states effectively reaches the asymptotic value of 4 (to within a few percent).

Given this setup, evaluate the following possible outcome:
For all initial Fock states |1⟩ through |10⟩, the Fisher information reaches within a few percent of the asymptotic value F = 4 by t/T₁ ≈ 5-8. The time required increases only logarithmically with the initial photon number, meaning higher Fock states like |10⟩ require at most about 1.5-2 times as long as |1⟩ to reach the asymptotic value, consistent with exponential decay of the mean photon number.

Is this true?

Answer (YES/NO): NO